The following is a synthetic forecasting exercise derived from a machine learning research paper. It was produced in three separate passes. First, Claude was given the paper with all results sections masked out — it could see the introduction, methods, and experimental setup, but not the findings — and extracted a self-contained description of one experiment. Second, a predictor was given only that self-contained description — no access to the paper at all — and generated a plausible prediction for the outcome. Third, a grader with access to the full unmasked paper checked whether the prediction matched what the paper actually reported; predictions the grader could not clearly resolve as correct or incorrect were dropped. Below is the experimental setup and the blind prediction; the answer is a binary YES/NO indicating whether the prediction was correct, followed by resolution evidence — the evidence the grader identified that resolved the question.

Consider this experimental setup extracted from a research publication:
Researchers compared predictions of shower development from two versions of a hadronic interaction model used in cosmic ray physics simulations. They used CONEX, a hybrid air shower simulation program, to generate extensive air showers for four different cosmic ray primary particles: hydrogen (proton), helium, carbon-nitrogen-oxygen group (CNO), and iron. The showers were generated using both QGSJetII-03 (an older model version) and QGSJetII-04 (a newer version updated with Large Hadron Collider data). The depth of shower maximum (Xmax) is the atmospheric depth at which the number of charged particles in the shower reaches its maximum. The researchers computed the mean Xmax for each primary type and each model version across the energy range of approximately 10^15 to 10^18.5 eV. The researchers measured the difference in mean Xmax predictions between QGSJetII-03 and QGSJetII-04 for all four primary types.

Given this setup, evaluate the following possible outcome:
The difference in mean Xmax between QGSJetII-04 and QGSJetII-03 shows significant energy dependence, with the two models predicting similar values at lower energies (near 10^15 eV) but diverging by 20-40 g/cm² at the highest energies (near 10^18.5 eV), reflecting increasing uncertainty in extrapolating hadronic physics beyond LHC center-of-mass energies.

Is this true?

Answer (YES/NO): NO